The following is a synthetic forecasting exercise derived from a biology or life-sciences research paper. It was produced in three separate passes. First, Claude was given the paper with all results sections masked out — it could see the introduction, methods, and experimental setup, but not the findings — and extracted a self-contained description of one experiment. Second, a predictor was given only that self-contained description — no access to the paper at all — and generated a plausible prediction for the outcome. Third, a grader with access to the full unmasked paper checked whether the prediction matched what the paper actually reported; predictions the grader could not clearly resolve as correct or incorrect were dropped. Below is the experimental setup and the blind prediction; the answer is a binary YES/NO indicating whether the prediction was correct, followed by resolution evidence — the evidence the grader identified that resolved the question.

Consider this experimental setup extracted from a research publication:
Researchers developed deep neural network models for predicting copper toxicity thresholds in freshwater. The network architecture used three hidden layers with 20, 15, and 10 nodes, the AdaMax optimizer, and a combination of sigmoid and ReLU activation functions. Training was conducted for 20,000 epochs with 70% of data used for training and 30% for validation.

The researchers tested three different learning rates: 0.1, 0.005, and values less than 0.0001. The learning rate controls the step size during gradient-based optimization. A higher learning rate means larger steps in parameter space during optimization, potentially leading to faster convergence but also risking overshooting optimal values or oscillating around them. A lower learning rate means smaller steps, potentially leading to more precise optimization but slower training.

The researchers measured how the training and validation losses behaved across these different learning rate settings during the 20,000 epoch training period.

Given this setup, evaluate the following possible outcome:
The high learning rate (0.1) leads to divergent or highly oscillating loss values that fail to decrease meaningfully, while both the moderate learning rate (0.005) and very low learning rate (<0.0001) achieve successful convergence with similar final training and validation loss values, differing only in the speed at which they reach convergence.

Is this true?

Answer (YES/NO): NO